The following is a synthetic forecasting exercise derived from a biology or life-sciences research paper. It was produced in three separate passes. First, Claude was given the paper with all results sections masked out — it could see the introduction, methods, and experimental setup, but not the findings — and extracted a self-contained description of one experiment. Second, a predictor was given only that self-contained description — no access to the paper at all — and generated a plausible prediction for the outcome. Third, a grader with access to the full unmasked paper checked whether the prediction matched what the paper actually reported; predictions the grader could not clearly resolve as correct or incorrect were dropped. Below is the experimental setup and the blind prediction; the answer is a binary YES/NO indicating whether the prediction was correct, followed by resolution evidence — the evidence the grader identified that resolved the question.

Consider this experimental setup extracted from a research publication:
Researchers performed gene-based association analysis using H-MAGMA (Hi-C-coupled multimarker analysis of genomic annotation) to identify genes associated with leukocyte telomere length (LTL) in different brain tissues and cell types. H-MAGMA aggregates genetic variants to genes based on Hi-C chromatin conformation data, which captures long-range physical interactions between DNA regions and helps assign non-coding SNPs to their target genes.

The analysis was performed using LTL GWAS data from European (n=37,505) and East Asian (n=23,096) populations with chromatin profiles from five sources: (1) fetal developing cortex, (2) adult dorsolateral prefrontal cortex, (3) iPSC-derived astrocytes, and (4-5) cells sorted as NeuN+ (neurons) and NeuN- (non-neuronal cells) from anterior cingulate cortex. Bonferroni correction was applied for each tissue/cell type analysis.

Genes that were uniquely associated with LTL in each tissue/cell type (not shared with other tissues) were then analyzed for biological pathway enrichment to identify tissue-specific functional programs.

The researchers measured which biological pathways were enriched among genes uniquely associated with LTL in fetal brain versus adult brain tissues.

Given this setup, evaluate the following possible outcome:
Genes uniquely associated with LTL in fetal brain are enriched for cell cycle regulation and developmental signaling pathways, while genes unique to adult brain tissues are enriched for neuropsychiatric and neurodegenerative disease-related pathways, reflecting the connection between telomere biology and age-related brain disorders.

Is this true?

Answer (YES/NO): NO